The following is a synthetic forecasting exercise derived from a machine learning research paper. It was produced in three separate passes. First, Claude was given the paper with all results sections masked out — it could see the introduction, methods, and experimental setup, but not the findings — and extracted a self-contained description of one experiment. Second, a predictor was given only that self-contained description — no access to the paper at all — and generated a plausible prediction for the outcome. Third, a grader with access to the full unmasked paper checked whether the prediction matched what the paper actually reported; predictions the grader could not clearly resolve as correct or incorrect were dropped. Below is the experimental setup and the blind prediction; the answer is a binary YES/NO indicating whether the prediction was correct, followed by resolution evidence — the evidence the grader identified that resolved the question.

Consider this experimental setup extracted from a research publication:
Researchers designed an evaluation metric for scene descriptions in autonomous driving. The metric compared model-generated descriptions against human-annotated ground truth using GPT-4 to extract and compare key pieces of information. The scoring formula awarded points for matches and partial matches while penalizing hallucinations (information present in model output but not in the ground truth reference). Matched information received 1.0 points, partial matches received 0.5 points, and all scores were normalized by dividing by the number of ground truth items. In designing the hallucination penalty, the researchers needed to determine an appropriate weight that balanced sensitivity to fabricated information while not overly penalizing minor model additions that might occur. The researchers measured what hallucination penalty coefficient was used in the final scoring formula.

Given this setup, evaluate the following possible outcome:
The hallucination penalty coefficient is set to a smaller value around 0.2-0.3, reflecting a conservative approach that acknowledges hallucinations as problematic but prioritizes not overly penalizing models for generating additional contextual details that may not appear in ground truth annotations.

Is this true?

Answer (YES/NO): YES